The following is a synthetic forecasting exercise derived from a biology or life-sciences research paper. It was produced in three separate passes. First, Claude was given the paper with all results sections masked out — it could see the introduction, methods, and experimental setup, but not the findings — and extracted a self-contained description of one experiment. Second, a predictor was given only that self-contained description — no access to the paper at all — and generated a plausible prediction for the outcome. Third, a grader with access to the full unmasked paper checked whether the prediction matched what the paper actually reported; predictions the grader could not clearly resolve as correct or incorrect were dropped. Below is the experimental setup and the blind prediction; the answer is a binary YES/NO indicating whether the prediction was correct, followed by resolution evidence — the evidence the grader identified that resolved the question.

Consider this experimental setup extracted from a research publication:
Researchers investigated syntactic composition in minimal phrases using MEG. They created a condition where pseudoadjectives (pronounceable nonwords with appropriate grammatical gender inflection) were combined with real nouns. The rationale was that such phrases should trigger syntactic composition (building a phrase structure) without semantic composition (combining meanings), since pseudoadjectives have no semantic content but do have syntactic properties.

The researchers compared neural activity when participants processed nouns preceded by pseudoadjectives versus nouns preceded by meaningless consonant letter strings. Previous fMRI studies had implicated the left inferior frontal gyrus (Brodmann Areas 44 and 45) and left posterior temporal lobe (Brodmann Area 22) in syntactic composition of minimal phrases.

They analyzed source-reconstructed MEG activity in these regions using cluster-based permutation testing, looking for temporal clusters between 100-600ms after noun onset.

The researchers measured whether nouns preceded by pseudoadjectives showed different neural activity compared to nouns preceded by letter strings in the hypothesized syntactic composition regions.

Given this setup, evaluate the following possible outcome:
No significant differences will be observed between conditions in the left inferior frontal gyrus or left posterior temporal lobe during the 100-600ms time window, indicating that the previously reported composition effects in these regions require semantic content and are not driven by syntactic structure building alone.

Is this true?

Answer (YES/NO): YES